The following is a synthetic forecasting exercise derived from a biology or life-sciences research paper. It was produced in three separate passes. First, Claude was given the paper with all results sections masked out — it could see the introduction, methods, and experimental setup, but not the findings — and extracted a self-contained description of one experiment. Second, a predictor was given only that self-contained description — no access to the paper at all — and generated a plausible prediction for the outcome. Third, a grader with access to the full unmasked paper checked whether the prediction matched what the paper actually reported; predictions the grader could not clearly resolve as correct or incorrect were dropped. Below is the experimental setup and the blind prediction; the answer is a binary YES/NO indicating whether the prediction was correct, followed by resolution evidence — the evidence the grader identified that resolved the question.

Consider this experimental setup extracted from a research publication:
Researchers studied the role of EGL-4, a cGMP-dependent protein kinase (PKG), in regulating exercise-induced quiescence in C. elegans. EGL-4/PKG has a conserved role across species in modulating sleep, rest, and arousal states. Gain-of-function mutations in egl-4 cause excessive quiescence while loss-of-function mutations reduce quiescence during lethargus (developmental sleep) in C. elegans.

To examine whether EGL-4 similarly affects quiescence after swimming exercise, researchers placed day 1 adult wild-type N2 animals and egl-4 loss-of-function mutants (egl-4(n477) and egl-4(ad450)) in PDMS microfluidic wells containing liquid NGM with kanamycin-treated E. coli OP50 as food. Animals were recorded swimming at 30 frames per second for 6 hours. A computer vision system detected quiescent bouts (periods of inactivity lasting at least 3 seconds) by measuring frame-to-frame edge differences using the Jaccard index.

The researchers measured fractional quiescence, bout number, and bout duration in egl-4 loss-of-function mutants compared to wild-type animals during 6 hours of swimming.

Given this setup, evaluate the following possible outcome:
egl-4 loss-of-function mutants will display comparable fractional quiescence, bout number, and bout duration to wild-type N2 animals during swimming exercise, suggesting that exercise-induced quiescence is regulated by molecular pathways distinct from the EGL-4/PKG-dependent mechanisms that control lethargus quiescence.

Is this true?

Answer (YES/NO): NO